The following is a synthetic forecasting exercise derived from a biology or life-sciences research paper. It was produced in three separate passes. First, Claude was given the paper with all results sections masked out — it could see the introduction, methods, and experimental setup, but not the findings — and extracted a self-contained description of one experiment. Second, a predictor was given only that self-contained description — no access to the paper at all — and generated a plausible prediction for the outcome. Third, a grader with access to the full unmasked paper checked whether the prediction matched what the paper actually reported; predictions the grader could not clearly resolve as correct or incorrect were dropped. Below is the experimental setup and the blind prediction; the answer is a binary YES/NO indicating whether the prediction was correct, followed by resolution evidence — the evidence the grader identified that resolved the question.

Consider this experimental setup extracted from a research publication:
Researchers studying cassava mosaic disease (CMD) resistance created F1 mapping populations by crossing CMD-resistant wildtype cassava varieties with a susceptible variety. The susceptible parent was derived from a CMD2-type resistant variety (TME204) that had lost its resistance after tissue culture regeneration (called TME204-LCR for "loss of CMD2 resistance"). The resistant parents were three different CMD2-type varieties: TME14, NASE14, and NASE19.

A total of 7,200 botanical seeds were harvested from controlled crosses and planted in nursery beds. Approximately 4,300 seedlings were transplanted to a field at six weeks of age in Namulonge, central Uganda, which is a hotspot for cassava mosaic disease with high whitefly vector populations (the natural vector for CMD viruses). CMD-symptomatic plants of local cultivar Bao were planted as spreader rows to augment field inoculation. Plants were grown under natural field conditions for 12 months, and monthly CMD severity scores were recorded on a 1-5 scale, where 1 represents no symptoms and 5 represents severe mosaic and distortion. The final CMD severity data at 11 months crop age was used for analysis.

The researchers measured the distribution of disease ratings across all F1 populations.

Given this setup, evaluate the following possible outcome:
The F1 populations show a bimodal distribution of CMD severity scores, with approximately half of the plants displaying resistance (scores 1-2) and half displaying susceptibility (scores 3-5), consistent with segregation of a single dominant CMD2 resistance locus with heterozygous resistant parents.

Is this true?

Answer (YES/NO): YES